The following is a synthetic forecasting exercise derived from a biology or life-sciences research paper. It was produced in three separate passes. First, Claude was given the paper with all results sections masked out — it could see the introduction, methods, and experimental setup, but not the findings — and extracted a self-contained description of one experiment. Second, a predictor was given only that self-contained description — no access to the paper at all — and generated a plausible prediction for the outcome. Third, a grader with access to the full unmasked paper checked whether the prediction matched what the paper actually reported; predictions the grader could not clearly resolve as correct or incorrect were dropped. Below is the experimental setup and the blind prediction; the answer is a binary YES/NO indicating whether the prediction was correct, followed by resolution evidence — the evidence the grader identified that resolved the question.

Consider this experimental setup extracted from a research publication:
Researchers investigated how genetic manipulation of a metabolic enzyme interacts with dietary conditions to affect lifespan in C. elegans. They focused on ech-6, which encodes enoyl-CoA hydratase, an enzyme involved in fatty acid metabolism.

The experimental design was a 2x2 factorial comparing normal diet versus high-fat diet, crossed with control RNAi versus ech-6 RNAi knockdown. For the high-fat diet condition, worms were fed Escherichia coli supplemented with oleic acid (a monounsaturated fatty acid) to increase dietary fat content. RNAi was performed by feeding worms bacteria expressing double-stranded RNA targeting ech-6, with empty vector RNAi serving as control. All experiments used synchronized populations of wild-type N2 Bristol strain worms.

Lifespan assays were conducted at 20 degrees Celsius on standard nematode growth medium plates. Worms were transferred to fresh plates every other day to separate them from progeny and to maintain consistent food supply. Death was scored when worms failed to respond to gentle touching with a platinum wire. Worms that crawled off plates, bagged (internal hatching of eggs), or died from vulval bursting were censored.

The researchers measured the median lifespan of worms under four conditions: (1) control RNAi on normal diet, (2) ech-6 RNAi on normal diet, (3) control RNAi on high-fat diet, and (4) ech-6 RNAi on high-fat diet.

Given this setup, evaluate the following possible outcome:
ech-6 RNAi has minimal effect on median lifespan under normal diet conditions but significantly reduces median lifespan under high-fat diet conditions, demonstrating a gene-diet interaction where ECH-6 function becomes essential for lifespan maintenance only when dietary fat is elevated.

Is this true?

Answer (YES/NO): NO